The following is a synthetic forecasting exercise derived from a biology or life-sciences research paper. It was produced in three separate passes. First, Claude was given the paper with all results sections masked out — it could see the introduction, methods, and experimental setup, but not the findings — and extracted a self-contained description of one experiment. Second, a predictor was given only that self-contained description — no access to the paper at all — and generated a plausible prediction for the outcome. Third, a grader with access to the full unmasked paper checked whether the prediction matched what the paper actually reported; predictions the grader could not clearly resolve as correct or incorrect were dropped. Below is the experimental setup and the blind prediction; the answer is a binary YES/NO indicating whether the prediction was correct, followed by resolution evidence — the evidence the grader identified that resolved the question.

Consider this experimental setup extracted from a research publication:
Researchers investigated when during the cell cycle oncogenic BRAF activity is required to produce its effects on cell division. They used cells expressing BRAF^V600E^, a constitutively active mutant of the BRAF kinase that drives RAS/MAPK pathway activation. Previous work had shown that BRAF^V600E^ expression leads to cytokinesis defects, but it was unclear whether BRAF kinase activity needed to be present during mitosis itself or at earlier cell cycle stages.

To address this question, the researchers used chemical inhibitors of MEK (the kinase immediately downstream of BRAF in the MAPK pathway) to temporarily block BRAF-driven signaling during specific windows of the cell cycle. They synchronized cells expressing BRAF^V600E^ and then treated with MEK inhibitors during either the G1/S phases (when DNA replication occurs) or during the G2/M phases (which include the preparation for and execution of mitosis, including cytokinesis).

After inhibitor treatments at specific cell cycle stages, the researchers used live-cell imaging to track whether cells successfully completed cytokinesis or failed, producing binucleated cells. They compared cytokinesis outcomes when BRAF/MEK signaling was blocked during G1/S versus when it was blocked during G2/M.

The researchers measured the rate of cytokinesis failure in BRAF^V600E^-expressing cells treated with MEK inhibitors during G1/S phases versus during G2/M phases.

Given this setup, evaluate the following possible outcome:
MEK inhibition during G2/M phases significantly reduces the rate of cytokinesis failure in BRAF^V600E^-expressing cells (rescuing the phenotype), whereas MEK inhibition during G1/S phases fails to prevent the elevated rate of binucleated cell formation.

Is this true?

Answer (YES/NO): NO